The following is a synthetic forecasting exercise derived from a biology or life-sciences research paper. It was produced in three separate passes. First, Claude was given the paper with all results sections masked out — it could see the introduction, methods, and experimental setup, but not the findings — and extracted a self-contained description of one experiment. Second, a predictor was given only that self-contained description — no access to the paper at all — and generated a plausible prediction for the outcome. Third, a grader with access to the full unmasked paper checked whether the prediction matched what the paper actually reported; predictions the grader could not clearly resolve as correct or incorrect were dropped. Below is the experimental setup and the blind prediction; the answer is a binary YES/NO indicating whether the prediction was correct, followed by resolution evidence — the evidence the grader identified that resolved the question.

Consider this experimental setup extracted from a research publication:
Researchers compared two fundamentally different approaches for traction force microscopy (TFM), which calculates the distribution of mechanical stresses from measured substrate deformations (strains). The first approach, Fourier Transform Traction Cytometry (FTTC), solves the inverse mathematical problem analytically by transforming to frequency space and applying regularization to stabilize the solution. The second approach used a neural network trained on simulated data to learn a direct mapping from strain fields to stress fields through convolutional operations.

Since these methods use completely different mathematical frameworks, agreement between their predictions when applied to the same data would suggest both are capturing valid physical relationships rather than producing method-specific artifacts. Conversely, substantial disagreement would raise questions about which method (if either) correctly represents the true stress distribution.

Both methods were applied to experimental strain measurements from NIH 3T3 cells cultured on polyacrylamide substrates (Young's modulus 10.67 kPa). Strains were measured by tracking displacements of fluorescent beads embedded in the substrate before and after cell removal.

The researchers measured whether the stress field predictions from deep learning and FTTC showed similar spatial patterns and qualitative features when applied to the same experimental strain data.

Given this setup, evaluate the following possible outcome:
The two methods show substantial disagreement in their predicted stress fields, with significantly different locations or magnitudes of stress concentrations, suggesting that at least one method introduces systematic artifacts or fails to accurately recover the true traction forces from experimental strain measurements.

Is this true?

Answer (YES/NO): NO